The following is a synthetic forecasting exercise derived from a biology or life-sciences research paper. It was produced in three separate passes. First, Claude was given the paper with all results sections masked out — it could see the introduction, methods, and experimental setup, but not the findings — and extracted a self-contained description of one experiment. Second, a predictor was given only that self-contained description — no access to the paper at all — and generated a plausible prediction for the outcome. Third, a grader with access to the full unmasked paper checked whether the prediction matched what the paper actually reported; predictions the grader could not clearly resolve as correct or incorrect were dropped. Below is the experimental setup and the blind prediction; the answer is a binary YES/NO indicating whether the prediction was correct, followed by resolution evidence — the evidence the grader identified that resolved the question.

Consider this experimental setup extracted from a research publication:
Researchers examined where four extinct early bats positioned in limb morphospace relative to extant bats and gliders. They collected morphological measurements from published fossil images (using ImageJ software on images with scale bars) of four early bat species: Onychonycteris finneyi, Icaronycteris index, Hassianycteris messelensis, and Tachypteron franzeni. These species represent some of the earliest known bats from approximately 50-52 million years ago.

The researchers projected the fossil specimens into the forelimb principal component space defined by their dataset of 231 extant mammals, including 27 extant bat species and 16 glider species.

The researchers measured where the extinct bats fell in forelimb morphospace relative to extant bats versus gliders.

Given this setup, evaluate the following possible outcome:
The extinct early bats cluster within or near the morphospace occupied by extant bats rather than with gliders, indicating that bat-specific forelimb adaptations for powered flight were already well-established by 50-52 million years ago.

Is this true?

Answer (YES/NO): YES